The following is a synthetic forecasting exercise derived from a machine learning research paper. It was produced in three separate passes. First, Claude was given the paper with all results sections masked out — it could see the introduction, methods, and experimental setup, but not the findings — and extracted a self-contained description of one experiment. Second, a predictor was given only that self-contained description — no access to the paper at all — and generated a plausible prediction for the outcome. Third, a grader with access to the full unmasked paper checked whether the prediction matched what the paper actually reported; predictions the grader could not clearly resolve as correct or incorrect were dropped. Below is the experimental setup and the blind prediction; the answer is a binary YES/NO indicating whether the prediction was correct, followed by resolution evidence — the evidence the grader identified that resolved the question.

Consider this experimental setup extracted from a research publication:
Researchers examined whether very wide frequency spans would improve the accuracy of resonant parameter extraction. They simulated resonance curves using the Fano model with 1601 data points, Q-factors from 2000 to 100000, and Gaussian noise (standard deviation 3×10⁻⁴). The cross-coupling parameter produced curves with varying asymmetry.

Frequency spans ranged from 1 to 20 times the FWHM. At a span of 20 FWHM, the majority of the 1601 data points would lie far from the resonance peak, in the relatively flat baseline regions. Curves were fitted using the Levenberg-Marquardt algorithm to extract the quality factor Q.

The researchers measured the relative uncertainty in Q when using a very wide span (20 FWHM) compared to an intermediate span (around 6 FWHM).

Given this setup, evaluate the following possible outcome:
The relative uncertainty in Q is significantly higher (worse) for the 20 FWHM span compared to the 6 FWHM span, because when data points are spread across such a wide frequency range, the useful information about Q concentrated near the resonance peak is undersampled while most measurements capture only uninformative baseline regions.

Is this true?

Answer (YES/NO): YES